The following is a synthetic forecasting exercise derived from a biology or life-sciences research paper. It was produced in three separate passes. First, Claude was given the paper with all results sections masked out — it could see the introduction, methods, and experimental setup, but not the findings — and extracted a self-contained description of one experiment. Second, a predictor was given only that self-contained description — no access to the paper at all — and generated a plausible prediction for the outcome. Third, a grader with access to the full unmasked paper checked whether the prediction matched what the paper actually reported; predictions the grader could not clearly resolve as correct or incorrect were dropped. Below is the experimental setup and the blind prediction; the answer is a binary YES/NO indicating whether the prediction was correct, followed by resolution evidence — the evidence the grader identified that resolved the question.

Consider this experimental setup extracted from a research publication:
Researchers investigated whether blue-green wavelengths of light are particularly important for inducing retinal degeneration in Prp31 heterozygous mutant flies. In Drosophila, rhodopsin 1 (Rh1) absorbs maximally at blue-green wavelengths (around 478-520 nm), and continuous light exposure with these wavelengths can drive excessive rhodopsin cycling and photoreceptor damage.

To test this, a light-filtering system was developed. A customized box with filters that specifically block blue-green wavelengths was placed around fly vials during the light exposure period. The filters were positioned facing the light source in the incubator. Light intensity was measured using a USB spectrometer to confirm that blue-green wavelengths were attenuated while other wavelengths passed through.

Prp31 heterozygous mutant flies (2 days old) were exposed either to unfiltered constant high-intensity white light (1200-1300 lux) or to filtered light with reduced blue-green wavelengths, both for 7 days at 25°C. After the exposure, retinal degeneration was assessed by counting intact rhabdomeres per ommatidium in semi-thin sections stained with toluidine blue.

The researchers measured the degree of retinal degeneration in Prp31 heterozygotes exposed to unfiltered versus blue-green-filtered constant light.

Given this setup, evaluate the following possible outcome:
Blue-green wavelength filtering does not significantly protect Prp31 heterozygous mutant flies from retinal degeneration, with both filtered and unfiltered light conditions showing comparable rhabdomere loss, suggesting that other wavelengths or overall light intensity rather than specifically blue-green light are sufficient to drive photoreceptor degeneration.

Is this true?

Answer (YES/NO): NO